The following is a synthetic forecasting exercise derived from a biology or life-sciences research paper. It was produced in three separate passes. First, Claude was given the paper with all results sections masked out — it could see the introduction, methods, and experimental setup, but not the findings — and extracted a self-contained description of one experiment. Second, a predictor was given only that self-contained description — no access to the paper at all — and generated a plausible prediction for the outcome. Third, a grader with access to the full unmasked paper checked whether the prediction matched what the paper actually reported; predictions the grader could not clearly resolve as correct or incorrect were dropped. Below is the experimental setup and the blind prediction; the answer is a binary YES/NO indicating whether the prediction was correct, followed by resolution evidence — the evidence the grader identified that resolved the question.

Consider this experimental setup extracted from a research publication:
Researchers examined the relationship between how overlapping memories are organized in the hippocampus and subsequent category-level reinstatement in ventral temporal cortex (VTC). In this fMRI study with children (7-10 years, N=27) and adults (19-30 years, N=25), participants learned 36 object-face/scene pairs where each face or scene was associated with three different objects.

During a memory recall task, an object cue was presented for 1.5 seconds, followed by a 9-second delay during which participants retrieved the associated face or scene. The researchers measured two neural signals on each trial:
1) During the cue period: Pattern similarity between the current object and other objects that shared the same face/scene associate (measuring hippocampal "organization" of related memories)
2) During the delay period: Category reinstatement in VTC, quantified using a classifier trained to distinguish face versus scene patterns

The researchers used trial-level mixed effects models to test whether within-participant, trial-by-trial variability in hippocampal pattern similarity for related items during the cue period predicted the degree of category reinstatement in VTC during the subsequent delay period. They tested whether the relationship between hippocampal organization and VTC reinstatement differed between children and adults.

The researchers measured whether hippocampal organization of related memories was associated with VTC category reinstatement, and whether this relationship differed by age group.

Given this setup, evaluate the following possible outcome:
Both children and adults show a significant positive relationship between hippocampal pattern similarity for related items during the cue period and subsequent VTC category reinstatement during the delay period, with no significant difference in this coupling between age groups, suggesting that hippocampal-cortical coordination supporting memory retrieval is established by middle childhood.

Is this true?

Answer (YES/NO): NO